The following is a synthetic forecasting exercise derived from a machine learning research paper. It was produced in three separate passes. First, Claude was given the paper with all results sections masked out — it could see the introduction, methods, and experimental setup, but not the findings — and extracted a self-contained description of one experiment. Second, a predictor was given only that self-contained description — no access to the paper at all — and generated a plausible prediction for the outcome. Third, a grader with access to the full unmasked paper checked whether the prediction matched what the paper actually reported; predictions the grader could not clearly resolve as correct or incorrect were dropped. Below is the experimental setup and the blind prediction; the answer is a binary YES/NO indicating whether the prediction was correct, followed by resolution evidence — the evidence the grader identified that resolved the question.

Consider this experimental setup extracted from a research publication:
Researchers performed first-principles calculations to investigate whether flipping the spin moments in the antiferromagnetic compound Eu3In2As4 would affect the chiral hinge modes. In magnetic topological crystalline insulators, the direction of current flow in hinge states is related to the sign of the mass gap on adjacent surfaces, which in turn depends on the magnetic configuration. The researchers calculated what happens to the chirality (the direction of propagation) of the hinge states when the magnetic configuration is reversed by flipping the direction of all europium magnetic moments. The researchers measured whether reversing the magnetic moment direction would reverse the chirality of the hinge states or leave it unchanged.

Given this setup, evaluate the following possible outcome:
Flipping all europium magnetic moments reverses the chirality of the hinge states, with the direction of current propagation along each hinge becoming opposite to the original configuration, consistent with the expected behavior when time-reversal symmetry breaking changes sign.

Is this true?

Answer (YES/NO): YES